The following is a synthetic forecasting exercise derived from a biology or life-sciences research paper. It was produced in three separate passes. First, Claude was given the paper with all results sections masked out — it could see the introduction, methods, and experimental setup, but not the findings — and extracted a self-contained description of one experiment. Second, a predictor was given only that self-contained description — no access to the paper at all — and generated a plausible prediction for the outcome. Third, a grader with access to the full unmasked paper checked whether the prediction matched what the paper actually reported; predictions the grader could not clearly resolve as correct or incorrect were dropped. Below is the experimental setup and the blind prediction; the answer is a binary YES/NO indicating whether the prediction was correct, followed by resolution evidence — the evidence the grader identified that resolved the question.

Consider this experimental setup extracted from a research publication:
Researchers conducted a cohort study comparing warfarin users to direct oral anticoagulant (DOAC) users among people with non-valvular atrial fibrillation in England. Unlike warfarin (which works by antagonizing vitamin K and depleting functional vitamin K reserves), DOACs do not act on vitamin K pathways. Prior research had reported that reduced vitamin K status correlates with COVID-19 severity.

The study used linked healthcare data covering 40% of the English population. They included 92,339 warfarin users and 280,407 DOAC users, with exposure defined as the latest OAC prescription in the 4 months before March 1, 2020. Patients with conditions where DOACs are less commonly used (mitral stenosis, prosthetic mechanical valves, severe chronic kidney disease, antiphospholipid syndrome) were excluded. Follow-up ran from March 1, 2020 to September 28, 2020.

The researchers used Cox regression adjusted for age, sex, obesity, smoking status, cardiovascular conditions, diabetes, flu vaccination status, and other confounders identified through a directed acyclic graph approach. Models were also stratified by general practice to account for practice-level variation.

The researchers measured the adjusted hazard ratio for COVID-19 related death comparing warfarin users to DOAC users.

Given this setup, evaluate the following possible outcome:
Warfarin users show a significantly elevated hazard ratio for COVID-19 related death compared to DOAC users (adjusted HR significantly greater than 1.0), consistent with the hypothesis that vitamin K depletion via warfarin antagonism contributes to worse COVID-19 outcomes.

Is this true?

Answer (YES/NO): NO